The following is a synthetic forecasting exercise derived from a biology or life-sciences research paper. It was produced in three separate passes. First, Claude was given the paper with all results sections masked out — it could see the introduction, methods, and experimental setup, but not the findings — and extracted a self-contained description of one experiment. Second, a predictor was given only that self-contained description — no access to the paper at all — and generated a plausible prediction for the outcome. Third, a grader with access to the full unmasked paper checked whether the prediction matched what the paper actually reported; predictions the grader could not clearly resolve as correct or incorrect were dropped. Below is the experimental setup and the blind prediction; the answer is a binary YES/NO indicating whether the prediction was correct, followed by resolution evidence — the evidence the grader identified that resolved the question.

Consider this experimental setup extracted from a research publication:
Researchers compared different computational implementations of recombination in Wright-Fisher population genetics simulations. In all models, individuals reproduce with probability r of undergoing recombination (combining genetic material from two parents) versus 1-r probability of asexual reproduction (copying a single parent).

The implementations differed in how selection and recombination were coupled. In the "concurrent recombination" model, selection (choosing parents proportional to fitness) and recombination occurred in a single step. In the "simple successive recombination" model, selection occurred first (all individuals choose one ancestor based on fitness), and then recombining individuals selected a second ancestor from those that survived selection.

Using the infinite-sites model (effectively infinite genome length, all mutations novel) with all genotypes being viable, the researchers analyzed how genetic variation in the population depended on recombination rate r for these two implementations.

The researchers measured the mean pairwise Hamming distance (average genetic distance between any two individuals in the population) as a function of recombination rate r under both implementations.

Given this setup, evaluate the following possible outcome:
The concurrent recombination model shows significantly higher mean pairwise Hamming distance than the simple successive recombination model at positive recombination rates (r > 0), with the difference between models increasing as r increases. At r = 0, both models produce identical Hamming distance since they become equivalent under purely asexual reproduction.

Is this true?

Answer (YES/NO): YES